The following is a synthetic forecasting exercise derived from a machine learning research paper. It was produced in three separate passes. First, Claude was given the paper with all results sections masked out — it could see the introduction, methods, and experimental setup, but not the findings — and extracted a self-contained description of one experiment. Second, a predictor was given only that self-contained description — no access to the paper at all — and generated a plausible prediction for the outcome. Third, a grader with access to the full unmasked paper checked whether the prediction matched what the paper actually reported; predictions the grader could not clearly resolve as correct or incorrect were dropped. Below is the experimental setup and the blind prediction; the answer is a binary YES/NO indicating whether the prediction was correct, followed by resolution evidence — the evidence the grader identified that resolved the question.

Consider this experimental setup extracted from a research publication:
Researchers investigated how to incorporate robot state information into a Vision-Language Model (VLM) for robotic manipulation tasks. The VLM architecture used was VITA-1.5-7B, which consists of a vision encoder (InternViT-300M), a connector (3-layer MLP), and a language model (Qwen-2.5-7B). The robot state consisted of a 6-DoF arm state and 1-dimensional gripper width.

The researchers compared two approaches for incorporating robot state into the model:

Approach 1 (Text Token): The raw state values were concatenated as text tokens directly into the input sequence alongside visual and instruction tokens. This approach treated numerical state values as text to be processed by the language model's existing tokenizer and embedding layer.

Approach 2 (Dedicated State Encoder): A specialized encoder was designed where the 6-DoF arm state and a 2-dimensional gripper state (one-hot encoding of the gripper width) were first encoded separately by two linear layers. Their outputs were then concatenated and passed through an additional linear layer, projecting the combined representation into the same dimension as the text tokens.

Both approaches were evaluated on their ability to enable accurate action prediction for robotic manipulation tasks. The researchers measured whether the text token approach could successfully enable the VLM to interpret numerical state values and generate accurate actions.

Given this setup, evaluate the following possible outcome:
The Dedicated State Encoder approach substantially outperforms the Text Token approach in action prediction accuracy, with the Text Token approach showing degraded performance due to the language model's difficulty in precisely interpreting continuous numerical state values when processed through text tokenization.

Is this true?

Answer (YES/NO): YES